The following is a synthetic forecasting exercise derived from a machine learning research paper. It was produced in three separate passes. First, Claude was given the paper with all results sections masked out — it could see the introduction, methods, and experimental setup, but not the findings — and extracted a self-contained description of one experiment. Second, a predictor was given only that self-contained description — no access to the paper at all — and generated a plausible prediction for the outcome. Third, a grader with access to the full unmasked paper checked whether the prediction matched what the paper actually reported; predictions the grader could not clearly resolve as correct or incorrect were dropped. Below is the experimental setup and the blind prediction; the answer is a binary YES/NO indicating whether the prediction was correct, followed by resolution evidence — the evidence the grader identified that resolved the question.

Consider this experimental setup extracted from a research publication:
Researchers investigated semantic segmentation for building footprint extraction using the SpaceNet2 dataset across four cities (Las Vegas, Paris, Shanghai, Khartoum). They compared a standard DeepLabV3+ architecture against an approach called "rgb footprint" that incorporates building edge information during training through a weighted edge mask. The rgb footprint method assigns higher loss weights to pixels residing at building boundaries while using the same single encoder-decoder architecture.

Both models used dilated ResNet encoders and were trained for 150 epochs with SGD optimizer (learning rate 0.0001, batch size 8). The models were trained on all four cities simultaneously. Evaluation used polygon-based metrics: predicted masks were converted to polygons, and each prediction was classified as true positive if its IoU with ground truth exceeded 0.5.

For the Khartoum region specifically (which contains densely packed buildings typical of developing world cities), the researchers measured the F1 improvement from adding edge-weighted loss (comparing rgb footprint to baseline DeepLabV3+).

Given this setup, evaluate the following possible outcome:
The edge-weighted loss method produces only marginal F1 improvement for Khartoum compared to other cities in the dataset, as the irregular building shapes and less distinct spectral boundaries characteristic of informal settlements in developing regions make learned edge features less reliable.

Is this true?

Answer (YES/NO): NO